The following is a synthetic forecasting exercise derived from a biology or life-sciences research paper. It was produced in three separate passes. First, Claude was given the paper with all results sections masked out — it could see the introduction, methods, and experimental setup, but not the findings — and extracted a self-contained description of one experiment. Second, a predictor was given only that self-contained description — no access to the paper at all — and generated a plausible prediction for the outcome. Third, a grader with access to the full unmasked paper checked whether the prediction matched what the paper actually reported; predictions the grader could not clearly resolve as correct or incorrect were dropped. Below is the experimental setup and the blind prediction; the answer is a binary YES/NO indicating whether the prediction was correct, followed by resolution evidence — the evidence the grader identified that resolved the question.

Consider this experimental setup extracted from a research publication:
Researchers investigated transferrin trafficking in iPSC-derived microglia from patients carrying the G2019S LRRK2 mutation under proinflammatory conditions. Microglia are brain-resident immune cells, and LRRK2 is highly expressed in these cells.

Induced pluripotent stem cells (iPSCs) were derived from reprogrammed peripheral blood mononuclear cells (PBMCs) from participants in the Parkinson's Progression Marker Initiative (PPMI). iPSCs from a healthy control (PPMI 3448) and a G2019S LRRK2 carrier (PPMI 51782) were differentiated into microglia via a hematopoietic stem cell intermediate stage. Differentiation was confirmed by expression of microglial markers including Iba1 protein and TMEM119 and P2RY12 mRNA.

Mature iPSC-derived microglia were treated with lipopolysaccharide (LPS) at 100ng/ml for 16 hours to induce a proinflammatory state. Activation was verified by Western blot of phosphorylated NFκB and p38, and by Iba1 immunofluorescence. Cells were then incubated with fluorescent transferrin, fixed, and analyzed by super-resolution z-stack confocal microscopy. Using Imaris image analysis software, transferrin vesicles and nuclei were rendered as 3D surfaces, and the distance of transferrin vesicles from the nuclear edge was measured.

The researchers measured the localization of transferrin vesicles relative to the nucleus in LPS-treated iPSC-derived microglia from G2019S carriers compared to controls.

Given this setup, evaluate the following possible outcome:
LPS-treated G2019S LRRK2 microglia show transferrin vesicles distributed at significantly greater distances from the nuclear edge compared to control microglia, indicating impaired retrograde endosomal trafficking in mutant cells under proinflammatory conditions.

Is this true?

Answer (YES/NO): NO